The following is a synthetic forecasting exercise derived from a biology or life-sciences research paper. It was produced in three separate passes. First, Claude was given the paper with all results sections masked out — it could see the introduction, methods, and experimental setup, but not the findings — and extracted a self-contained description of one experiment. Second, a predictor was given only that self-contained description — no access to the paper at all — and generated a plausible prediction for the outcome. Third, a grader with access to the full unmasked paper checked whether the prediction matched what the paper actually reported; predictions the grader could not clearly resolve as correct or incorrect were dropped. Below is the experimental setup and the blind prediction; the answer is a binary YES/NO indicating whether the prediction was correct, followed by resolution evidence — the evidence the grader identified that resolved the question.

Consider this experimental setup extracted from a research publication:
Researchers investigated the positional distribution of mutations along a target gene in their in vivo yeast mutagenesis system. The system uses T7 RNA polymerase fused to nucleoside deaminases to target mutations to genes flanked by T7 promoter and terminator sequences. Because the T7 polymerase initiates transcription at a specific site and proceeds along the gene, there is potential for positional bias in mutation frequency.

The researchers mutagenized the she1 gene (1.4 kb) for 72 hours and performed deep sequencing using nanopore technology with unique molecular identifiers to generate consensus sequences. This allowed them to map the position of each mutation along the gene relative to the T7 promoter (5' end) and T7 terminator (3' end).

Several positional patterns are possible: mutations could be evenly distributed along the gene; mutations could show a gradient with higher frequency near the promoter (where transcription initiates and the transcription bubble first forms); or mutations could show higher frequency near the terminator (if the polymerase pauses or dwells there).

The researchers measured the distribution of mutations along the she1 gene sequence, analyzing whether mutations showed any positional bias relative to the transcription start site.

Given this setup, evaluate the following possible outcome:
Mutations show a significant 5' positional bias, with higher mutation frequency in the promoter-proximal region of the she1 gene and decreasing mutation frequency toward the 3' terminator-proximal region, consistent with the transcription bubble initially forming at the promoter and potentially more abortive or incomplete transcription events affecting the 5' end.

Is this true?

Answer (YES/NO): NO